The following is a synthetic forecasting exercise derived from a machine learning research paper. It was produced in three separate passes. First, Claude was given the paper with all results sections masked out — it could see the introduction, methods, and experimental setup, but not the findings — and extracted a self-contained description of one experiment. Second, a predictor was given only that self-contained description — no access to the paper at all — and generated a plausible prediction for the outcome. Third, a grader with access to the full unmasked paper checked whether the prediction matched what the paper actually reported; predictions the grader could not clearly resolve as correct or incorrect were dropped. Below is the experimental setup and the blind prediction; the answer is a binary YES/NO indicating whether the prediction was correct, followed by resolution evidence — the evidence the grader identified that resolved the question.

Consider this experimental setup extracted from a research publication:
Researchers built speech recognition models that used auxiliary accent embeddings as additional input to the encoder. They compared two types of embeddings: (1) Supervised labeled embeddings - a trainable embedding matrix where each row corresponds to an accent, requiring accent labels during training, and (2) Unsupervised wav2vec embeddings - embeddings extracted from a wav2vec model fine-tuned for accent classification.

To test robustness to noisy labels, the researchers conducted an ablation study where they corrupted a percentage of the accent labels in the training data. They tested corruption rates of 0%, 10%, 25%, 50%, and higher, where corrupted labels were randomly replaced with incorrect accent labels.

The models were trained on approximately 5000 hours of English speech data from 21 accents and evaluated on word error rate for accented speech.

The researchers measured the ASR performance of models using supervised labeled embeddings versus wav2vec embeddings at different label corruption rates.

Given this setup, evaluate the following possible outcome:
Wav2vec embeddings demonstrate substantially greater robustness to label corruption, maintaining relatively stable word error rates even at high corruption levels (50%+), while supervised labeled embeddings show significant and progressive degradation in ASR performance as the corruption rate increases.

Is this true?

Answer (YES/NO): YES